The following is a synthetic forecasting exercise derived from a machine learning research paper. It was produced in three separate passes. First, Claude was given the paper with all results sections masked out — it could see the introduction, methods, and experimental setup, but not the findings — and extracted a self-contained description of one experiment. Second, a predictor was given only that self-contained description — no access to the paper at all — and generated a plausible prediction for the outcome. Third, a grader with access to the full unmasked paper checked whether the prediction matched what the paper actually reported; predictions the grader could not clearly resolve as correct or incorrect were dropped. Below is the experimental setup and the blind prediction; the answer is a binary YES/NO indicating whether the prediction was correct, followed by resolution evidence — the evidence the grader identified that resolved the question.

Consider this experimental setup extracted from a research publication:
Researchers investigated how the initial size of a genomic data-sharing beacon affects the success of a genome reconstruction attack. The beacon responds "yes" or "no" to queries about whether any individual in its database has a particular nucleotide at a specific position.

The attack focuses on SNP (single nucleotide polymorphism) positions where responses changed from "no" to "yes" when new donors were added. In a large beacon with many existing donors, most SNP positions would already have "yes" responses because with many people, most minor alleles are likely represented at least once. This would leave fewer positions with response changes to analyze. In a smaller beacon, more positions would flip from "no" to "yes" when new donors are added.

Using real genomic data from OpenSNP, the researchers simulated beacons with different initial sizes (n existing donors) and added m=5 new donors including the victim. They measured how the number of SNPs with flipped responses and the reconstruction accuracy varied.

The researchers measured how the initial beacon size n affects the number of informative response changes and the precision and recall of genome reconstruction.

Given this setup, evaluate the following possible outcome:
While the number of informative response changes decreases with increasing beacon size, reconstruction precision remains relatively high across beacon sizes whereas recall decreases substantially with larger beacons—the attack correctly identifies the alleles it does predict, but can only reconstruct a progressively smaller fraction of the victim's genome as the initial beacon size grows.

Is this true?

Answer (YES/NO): NO